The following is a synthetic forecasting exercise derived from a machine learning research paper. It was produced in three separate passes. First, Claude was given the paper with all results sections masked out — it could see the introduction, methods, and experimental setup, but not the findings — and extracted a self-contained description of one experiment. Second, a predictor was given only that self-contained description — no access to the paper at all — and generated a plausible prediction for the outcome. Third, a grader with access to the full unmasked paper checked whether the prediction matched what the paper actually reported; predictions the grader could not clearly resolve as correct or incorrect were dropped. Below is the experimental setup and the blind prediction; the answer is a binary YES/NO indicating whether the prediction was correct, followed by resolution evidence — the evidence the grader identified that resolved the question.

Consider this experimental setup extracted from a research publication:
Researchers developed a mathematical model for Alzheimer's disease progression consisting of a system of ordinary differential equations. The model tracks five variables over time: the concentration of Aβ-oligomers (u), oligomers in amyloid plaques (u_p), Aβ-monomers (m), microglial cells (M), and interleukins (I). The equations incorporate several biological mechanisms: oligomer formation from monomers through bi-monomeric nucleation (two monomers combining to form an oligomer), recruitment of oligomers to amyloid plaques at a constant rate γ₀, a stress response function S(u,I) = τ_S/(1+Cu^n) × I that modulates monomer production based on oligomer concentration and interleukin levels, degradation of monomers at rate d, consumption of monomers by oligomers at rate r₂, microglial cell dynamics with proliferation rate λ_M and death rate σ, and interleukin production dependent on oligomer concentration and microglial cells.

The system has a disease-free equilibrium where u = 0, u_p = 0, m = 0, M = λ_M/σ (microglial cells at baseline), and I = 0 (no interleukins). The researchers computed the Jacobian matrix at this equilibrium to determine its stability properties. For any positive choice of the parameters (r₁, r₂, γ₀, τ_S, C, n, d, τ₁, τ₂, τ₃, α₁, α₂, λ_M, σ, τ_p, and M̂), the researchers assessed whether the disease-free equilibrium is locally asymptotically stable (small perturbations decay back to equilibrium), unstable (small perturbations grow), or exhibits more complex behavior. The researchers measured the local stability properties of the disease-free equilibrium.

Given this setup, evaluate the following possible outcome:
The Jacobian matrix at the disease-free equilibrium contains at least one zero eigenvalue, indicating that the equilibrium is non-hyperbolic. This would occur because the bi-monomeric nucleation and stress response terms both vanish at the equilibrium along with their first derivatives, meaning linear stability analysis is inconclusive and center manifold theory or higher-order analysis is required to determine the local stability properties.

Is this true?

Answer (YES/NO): NO